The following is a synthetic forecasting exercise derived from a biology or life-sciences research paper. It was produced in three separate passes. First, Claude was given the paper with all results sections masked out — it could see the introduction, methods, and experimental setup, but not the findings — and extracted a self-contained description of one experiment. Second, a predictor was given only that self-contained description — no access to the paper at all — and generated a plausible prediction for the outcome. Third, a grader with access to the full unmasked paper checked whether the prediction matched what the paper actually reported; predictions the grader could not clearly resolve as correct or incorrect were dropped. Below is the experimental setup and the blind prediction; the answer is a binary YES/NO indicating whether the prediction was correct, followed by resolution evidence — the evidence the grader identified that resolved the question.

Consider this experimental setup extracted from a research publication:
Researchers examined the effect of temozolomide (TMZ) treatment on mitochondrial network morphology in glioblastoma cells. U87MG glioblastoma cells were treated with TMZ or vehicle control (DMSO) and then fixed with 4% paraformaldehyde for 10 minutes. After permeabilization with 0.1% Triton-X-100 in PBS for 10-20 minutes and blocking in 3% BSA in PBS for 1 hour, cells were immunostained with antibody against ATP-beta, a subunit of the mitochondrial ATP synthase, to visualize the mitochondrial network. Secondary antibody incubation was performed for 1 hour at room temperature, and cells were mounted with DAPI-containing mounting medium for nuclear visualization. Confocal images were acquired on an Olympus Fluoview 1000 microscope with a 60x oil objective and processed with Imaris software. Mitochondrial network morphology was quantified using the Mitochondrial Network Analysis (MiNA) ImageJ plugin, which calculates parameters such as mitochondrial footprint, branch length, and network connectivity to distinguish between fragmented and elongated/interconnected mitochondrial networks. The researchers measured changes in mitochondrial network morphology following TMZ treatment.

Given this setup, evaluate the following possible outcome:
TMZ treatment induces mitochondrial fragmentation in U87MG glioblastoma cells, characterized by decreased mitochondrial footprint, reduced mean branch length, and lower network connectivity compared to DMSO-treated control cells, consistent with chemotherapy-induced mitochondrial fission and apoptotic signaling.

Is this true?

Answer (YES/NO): NO